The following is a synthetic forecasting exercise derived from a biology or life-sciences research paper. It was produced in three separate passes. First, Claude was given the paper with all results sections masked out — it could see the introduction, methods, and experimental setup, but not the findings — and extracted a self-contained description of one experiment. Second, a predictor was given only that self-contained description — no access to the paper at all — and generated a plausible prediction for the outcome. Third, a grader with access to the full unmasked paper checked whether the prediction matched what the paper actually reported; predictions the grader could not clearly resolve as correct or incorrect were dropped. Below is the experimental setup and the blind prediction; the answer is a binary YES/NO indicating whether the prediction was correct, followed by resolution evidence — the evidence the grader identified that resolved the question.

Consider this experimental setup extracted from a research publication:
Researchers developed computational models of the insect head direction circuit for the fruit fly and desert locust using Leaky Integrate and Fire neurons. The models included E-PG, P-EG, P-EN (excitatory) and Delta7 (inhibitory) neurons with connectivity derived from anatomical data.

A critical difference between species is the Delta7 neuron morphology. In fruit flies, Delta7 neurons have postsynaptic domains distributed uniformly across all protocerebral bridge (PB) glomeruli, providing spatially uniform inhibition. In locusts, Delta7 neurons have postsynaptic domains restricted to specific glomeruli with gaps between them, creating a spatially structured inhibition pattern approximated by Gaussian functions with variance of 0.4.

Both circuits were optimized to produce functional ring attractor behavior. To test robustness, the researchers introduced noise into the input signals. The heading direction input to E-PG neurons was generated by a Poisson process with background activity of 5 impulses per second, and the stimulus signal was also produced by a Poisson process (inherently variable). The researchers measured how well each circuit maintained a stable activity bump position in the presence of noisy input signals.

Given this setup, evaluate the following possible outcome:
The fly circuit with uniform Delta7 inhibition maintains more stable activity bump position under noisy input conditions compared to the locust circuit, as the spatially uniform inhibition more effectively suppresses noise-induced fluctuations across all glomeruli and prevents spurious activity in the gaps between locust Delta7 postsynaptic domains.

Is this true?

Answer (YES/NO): NO